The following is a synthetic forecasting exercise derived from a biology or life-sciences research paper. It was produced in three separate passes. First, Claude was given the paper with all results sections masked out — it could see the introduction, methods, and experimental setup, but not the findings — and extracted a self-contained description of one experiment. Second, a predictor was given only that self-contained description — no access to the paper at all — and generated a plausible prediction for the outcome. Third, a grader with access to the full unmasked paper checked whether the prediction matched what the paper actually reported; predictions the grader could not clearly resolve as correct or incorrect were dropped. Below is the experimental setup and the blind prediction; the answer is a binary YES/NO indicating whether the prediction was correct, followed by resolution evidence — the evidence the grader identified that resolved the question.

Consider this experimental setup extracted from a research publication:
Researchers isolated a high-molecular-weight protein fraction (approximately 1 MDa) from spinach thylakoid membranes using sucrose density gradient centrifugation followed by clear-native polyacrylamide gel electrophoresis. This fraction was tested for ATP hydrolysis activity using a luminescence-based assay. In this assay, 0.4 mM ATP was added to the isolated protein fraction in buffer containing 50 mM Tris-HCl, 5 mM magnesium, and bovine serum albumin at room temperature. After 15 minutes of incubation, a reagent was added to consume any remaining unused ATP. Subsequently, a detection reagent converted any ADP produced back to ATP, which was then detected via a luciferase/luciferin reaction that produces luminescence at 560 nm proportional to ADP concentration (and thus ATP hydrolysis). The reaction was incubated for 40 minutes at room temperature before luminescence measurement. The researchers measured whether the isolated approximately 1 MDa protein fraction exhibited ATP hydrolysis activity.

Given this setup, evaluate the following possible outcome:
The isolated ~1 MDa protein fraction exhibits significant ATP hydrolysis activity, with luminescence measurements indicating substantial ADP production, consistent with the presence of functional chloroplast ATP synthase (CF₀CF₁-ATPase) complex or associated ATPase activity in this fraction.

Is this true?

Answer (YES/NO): YES